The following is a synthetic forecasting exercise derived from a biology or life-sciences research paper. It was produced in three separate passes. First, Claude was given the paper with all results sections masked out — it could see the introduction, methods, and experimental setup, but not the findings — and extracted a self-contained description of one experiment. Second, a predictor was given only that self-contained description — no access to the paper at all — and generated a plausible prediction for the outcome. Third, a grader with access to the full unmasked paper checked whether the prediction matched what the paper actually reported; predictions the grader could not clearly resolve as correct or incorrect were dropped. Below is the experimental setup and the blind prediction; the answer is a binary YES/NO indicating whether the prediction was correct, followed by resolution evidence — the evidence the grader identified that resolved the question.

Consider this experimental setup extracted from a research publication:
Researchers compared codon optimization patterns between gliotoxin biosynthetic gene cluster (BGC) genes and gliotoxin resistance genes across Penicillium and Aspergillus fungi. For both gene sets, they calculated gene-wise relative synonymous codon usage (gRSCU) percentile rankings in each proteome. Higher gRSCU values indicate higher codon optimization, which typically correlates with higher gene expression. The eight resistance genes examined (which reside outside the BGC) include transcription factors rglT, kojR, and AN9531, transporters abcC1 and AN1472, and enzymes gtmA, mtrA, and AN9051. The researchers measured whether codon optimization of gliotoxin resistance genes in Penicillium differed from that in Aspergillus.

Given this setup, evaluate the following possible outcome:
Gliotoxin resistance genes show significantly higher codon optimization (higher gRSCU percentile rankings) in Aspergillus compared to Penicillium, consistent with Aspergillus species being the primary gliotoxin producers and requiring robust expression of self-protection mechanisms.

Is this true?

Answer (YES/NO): NO